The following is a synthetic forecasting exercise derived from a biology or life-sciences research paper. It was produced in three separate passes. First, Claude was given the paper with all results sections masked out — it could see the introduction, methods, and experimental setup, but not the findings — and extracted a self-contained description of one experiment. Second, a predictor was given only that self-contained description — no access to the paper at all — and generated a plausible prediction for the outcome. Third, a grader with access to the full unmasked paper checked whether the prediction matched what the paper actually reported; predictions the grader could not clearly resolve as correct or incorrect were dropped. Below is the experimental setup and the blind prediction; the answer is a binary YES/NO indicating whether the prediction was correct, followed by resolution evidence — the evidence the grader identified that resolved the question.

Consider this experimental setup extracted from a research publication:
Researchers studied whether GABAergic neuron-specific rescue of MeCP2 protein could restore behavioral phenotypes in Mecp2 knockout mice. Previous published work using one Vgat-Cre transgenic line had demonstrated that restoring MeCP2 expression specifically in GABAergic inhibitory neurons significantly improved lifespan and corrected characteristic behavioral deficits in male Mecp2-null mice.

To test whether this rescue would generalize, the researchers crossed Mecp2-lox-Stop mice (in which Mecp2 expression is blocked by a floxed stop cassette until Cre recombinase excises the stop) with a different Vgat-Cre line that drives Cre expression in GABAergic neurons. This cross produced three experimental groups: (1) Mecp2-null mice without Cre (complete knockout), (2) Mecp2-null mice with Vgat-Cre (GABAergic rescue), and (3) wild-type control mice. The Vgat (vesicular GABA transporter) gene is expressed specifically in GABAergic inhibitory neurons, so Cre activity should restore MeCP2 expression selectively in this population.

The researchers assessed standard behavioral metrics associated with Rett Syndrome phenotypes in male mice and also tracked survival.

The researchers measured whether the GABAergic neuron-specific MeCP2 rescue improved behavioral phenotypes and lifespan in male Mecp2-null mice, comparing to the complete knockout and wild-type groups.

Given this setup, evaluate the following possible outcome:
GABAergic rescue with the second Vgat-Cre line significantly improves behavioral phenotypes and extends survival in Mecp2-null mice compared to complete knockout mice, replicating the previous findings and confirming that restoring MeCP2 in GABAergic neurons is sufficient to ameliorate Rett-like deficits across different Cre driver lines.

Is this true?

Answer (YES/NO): NO